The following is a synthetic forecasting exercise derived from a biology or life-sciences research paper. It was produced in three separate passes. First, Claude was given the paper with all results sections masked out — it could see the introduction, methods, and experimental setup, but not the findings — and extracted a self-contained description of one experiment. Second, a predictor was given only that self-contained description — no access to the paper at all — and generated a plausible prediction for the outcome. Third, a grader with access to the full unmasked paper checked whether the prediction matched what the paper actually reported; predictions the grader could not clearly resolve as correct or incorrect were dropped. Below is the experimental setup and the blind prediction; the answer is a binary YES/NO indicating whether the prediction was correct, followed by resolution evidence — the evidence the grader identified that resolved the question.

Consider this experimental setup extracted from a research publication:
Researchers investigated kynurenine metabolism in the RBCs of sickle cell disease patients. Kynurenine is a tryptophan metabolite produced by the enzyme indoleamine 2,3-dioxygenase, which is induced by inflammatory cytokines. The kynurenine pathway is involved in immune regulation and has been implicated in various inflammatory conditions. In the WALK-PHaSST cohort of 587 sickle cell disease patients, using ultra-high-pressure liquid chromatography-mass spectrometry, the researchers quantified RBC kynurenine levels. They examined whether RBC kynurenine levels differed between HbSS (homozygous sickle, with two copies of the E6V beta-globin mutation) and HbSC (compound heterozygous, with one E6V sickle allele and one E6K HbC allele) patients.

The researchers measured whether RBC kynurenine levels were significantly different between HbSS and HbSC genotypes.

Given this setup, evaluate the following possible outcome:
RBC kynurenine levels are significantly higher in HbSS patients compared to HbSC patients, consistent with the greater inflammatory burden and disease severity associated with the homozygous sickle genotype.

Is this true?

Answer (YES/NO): YES